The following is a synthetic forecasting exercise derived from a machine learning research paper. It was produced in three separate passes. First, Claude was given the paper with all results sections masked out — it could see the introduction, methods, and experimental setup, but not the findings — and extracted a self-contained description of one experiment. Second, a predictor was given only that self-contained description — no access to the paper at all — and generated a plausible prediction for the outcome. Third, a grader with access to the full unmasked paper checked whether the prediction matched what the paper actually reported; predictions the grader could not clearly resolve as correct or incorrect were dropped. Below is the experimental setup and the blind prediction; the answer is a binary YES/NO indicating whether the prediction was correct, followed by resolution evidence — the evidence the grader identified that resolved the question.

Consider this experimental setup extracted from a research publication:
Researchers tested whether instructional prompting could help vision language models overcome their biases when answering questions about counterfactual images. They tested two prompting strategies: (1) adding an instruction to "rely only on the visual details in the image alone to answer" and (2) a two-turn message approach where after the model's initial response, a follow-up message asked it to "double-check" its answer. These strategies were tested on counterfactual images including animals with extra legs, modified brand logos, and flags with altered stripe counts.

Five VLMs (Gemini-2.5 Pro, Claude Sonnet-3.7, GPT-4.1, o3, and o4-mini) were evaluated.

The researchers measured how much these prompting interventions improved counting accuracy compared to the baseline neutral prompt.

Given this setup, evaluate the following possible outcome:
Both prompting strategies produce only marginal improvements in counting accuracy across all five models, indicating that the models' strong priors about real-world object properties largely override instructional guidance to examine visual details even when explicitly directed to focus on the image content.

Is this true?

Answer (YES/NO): YES